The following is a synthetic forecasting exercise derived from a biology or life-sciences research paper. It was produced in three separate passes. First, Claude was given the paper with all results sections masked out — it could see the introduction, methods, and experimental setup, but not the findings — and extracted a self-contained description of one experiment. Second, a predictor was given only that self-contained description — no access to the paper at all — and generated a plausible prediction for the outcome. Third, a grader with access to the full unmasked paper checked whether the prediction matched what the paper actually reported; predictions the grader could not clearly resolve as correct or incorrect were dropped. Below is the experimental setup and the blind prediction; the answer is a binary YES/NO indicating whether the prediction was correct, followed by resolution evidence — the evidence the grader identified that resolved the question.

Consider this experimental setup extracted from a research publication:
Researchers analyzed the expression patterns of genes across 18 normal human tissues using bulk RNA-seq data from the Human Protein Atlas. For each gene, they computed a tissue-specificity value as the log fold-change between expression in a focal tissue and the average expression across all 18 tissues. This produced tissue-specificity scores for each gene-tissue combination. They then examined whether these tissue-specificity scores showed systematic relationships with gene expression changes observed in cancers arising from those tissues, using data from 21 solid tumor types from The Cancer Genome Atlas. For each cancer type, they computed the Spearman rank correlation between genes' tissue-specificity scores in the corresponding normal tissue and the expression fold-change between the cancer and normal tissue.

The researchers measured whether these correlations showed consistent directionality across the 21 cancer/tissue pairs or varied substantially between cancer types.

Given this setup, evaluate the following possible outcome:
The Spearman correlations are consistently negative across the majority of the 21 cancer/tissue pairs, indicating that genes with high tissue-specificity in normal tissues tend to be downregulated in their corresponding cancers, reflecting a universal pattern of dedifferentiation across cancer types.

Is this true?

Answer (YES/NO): YES